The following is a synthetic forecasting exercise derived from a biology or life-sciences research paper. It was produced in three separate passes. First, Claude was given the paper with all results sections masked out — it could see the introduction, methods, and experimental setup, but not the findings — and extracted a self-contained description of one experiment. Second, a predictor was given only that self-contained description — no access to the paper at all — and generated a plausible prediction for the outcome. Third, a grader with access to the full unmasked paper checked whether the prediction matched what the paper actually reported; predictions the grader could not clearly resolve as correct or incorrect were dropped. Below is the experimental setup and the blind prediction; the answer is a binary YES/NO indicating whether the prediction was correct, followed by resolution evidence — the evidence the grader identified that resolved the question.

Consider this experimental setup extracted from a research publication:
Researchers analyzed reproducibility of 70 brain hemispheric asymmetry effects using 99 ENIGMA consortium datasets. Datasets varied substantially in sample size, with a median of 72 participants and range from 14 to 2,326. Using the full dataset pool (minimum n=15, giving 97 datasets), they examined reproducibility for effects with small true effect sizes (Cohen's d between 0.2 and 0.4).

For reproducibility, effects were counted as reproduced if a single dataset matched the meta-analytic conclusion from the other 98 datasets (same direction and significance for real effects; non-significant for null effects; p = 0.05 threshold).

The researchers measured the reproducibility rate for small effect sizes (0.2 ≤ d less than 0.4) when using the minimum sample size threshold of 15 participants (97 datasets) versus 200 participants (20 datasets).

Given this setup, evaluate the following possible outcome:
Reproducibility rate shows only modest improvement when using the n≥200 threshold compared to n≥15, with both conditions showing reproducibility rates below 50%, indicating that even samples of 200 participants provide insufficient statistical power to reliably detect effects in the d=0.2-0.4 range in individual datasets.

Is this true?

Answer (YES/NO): NO